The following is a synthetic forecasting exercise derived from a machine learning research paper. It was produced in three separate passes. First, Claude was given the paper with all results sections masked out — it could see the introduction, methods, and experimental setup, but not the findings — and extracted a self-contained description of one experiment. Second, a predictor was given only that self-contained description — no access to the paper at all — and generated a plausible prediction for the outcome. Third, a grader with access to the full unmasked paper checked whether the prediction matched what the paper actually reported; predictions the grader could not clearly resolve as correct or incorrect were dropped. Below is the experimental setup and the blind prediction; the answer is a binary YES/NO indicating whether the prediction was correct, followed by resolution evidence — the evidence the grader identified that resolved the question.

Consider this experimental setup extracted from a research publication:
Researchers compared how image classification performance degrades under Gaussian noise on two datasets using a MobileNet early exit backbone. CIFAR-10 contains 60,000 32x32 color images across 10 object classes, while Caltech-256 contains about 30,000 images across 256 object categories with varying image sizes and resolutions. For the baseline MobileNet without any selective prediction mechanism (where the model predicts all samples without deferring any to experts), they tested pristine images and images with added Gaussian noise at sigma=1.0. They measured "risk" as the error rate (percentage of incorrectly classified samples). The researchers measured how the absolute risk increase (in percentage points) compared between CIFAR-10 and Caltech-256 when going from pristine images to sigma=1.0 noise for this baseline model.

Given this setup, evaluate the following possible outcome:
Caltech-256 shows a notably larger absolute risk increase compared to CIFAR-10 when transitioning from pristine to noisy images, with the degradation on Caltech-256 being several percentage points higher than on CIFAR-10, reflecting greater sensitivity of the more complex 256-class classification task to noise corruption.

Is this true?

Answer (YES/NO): NO